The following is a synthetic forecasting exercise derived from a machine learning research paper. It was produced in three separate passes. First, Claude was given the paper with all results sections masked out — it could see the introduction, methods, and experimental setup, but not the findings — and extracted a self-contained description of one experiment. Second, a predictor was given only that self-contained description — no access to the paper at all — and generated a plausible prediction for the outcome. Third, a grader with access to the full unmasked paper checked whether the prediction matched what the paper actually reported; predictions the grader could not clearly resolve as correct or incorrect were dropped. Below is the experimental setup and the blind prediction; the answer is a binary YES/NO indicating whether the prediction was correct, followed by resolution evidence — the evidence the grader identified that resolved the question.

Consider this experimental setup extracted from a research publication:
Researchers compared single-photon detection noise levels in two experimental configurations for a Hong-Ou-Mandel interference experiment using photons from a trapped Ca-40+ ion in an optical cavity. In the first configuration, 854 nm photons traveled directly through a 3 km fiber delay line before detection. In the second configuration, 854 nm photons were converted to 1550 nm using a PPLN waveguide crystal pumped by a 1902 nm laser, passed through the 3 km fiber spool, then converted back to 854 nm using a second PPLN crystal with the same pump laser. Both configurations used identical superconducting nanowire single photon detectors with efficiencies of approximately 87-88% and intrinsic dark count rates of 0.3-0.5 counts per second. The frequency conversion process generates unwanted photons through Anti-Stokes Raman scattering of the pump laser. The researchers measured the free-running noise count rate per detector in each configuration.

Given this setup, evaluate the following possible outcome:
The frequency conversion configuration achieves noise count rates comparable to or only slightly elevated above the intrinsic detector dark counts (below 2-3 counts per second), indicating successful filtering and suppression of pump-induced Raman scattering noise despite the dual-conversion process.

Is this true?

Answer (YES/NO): NO